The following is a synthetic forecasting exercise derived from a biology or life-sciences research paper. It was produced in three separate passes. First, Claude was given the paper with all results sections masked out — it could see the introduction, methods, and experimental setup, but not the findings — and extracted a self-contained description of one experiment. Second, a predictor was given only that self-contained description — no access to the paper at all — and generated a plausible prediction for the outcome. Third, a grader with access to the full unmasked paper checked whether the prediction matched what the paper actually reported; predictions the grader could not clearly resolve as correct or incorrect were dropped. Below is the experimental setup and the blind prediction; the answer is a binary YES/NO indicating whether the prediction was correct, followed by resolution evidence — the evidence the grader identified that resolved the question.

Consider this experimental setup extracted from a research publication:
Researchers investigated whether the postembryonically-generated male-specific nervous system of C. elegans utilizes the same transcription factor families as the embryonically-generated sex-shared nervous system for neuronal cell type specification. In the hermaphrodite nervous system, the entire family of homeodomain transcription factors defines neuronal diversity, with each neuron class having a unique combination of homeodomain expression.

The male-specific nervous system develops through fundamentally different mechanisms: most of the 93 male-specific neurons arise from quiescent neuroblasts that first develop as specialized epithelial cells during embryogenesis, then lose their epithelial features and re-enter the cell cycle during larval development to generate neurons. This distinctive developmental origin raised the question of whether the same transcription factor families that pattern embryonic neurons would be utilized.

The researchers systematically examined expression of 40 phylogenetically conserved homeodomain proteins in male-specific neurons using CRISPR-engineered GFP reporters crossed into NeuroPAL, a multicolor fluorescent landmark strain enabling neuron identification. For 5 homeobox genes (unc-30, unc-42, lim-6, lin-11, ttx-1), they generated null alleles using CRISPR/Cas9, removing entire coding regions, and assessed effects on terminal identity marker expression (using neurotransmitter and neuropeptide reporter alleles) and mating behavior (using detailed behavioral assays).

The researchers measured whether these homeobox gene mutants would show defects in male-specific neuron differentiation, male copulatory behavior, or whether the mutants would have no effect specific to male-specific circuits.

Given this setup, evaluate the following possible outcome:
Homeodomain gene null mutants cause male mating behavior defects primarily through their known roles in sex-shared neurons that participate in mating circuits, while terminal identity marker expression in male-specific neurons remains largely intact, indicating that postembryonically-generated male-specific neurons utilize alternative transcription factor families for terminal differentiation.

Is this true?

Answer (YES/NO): NO